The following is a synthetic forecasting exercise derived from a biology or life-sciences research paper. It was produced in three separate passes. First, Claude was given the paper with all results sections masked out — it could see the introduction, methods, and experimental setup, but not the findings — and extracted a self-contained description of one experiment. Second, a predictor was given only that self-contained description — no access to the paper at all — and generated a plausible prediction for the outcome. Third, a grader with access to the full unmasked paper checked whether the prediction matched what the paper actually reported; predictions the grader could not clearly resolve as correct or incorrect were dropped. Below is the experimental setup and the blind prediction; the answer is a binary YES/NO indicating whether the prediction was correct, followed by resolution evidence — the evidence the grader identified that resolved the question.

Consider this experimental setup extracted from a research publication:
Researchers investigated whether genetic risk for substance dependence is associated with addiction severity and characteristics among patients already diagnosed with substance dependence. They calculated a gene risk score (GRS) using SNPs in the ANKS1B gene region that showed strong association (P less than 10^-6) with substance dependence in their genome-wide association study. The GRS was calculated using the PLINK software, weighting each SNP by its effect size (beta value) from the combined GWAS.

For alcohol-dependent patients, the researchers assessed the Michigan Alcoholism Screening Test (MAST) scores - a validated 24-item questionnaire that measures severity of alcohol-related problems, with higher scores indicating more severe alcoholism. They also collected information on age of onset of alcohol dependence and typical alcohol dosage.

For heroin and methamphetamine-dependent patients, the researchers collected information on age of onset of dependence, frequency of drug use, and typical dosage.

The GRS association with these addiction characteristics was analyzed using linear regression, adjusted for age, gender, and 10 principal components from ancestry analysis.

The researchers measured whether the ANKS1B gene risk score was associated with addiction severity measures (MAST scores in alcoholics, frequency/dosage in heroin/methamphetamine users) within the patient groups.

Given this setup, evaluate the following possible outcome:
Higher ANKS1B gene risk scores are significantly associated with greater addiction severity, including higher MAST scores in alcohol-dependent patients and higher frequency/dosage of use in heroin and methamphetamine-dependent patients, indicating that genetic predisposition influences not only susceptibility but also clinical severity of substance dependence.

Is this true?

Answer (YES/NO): NO